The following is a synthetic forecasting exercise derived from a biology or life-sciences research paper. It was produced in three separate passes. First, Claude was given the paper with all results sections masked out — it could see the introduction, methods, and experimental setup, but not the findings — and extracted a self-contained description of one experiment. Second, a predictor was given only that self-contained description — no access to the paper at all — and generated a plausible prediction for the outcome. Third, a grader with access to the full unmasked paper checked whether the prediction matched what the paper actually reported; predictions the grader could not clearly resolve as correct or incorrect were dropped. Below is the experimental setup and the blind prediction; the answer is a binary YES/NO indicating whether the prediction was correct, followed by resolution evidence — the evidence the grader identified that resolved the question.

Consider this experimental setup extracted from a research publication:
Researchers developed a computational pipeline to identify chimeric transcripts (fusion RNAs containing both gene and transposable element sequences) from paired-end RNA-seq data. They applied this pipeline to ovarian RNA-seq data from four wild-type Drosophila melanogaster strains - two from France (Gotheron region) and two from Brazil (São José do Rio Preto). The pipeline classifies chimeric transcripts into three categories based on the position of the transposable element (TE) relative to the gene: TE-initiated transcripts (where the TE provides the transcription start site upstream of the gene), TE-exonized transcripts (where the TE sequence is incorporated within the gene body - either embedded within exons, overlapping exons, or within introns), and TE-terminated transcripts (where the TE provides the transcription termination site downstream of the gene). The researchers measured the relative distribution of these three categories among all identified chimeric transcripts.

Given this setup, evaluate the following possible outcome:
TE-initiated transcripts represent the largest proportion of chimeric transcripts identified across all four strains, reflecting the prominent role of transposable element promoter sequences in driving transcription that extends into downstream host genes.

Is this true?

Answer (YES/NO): NO